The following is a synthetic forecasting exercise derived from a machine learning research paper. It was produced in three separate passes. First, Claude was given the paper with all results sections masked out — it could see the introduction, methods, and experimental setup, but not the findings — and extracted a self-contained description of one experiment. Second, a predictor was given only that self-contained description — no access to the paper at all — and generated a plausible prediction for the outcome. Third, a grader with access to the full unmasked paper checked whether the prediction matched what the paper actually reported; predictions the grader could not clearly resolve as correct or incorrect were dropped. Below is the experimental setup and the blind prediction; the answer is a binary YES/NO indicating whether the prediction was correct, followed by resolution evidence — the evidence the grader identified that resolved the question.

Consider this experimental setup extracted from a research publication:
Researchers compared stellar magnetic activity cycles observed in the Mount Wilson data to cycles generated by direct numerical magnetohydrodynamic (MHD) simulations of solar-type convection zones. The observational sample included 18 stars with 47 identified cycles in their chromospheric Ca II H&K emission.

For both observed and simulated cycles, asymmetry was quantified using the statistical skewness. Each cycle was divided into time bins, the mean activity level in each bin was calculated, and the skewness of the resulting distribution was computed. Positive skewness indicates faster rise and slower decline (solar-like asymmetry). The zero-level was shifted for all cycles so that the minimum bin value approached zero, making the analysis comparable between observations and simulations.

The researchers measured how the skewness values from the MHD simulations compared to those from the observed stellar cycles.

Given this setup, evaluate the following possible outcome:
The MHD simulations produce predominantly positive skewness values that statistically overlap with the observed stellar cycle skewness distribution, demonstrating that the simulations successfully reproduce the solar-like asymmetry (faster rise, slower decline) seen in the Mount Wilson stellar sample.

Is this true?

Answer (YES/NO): NO